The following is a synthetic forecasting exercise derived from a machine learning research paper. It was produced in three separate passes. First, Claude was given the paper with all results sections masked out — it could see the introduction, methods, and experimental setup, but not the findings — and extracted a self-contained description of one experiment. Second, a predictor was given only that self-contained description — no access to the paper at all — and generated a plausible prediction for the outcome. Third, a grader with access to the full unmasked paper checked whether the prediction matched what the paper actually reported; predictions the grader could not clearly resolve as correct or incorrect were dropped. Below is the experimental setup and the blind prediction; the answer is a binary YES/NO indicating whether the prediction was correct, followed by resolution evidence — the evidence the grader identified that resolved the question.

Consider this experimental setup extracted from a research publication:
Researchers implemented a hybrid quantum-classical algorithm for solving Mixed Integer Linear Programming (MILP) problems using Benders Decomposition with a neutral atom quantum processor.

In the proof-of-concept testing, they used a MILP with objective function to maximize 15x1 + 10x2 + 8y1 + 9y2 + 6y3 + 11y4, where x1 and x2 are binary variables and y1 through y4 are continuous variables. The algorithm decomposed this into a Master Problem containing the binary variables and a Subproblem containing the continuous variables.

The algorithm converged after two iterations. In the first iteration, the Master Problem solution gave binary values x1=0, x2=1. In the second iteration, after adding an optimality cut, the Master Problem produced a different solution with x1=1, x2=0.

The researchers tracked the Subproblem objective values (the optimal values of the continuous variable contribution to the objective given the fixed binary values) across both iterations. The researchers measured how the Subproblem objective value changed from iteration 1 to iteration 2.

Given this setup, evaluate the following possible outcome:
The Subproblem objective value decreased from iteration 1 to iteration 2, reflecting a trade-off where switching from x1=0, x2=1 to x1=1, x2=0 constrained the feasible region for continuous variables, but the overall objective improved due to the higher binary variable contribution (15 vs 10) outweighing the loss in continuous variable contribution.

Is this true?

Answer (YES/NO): NO